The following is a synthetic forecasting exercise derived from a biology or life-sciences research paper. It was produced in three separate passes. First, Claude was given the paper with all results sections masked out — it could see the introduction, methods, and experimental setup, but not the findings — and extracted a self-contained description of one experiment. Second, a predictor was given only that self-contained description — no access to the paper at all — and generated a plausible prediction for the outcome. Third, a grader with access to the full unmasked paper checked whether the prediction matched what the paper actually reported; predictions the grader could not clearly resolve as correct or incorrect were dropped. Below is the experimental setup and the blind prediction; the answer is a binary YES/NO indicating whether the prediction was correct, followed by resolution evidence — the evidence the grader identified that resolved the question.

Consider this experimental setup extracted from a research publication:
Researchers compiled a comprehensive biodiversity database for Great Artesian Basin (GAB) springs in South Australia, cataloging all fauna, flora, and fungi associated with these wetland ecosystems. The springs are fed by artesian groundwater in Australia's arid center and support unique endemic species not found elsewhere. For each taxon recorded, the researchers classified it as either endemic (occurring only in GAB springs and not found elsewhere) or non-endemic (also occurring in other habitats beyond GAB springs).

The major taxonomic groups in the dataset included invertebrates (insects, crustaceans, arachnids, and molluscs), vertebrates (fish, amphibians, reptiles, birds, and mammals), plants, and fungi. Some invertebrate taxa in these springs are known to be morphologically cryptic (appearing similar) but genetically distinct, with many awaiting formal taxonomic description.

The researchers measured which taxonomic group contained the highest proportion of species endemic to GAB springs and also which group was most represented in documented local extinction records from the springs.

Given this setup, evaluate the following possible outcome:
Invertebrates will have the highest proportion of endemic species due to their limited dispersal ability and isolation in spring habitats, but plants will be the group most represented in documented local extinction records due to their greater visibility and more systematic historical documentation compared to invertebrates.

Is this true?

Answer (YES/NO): NO